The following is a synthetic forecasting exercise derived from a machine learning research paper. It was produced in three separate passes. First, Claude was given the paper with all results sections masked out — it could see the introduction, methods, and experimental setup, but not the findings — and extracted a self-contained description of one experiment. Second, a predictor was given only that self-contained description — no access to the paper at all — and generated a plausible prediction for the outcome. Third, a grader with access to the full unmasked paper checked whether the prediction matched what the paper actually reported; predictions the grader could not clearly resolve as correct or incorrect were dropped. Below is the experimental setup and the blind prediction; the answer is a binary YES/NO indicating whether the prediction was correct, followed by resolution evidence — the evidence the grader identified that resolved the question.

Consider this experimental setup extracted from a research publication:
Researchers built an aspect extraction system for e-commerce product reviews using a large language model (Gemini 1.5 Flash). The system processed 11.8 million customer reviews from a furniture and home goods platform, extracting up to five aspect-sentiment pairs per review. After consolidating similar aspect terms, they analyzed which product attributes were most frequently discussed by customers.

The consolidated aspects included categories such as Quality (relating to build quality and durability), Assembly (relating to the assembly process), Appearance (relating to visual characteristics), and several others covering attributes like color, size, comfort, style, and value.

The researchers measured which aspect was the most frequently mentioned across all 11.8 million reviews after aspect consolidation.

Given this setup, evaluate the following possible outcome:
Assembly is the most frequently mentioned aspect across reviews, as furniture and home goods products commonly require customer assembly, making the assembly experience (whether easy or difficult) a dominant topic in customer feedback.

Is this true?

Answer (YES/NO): NO